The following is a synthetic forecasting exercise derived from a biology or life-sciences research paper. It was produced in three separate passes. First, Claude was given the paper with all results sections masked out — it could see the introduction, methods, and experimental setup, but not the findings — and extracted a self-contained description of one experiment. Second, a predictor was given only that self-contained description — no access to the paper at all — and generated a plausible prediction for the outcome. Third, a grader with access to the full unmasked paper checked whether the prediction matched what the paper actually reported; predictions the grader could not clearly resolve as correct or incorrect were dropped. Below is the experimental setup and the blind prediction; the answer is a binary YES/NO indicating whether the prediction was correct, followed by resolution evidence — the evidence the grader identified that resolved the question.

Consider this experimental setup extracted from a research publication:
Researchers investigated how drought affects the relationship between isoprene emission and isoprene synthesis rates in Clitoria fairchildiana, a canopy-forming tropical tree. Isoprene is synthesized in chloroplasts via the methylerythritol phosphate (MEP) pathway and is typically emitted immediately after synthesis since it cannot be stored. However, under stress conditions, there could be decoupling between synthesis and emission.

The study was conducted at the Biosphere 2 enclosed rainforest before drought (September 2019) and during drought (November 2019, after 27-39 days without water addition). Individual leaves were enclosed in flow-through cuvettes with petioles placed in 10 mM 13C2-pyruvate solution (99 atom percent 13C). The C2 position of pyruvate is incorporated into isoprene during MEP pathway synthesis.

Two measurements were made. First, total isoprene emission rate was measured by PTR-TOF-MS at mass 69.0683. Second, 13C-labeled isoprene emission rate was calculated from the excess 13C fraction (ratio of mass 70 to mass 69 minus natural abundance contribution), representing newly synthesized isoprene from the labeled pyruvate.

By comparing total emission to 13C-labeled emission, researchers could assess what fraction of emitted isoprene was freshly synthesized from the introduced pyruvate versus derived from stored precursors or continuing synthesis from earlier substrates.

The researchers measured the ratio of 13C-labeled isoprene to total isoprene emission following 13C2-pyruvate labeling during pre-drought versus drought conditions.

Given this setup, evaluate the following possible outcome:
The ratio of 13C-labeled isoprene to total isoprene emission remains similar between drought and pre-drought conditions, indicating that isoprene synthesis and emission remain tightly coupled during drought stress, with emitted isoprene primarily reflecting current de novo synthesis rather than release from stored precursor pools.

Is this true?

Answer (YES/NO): NO